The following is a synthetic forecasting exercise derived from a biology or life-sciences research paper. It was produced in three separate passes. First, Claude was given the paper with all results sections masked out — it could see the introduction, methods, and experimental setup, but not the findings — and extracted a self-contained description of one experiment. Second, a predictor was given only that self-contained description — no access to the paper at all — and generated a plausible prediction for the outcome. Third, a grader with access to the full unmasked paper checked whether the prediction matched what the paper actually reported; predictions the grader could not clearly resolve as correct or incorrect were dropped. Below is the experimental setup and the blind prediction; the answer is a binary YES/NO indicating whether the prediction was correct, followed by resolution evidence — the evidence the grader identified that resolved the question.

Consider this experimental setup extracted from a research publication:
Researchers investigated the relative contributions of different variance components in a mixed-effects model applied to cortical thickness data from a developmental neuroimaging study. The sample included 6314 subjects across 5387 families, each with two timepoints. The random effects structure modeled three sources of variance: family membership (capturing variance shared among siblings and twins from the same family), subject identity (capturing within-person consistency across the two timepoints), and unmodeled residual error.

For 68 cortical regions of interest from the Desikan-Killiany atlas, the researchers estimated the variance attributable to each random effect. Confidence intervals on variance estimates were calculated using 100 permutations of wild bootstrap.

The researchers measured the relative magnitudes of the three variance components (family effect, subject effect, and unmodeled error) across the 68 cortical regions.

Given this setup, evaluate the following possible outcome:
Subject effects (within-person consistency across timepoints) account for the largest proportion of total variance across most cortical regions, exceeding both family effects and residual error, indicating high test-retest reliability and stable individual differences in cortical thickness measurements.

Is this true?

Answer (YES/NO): YES